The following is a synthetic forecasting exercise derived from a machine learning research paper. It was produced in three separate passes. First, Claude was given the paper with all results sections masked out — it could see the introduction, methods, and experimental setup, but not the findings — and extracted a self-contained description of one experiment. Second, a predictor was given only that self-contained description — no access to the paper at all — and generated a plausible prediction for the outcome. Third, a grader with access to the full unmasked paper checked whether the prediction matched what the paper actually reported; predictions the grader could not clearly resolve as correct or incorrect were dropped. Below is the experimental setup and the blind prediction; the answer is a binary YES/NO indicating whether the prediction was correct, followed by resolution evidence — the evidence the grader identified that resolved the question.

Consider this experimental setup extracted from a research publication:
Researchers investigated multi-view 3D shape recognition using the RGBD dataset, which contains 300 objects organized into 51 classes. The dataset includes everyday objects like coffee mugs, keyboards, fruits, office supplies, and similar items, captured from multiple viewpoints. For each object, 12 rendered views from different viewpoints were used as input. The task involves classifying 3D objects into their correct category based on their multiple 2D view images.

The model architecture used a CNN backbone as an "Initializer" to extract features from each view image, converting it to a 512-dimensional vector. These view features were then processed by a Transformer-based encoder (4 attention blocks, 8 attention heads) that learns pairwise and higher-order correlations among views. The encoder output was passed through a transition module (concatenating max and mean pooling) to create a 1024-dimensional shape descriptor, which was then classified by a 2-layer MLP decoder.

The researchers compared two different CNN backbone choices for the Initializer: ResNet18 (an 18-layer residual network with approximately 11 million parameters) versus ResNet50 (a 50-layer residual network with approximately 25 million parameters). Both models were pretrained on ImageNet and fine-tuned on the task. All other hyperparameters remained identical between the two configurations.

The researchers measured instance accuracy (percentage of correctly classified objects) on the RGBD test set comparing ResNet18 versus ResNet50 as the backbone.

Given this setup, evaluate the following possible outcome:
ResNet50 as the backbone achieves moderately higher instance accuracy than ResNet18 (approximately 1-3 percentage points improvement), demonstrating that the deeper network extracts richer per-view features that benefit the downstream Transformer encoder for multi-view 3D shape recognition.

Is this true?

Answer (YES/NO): NO